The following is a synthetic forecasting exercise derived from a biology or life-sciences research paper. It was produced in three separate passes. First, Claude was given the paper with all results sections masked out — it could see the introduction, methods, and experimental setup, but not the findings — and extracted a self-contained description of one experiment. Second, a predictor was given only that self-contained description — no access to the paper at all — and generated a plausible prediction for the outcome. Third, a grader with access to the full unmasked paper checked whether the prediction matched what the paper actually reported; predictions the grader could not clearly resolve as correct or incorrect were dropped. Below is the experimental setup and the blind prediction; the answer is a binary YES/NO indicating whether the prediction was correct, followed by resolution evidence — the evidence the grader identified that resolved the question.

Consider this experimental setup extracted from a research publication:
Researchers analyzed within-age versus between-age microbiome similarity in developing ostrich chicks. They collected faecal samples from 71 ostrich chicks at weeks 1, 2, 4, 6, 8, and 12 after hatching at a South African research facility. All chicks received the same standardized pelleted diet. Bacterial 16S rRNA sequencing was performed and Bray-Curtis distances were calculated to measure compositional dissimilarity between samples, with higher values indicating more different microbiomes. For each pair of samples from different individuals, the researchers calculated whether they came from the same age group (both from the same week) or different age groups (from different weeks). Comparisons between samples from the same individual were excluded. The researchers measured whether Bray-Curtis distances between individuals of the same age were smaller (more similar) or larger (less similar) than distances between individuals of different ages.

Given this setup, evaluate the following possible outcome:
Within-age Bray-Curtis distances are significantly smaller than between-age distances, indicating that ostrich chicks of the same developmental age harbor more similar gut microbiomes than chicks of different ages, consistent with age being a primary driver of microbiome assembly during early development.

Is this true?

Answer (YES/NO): YES